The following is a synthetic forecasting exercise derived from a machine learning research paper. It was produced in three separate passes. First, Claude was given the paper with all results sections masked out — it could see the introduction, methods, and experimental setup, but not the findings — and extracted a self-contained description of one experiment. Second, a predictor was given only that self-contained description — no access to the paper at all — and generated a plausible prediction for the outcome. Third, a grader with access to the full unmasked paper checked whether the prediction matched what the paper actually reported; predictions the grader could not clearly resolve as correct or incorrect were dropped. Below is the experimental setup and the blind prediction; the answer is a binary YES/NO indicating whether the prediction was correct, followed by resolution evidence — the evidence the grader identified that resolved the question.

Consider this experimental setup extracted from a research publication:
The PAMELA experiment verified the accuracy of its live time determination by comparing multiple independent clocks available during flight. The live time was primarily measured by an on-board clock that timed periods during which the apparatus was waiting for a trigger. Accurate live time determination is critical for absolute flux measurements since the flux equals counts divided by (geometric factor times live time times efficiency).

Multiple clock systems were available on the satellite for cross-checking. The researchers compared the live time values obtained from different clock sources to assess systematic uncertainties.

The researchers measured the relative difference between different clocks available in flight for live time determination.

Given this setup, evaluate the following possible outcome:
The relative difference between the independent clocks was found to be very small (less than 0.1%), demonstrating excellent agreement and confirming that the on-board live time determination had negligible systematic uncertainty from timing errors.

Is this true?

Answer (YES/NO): NO